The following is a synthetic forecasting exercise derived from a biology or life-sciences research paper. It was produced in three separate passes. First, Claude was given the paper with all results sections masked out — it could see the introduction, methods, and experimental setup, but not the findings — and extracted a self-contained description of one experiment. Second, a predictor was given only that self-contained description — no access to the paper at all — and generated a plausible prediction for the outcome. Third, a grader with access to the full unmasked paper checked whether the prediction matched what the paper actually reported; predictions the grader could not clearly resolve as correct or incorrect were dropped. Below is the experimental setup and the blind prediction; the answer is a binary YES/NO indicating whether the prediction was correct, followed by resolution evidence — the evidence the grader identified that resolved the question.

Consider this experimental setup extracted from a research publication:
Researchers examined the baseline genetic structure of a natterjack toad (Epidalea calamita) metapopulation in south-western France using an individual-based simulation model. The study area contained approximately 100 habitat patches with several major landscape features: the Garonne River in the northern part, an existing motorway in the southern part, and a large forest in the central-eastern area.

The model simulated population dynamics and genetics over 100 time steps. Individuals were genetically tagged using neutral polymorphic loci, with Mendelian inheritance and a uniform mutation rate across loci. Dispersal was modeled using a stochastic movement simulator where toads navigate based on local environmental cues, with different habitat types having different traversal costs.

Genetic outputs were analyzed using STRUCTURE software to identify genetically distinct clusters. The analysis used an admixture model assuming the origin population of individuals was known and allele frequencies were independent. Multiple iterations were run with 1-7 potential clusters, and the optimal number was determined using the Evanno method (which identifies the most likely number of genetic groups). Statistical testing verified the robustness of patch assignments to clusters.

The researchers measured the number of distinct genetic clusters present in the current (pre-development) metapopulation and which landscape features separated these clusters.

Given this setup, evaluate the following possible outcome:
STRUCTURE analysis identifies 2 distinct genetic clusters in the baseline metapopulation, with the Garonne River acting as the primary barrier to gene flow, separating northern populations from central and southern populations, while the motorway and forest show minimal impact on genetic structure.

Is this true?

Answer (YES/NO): NO